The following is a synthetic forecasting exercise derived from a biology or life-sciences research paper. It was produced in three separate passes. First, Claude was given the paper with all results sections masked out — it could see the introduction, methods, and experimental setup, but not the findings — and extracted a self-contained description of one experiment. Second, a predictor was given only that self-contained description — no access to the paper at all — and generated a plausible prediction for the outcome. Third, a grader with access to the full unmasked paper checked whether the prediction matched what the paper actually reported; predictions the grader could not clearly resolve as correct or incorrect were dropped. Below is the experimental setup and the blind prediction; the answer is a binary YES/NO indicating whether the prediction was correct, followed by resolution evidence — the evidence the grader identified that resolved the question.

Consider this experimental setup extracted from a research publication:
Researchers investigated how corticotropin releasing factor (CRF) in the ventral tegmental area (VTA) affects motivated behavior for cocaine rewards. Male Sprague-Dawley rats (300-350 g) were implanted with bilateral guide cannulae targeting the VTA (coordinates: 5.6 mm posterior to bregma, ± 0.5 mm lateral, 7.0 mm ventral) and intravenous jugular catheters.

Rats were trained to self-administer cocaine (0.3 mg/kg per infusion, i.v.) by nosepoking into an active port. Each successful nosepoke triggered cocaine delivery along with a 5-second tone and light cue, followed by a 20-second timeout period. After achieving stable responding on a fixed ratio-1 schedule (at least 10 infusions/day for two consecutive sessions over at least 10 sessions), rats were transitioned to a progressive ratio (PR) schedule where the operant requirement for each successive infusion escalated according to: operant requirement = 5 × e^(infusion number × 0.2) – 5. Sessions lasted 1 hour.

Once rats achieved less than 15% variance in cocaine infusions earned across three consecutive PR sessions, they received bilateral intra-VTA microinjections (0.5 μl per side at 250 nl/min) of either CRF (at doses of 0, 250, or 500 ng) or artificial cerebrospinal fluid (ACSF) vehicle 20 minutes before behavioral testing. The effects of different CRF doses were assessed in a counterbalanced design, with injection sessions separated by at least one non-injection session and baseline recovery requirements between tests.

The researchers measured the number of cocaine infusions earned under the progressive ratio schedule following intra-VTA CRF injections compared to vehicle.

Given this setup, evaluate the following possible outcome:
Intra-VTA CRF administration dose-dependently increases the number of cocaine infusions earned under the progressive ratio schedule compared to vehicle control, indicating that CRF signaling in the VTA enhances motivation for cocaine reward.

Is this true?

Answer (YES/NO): NO